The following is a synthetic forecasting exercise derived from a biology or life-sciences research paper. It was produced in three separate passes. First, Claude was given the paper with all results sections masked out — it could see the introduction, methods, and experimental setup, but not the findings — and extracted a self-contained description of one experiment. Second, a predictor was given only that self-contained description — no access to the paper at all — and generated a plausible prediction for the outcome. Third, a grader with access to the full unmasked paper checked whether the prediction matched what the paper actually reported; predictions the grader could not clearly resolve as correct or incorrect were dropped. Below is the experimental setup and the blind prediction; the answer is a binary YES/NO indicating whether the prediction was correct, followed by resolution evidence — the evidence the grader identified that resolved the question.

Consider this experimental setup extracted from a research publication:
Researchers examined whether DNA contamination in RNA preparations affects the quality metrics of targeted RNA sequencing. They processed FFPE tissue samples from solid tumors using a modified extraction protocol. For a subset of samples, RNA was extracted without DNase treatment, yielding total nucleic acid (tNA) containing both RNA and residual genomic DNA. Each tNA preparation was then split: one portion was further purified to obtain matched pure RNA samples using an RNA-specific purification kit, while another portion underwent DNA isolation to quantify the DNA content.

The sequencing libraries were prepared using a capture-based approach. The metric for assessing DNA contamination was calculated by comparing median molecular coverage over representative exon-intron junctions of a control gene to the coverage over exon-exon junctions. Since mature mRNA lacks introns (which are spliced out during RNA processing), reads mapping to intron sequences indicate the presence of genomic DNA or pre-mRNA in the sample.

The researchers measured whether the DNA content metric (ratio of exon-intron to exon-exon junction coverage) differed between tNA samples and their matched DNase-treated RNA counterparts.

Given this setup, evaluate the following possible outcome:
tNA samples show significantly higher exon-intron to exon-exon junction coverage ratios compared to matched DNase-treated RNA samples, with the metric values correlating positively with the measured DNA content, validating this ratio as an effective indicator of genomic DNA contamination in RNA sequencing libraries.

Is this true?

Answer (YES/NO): YES